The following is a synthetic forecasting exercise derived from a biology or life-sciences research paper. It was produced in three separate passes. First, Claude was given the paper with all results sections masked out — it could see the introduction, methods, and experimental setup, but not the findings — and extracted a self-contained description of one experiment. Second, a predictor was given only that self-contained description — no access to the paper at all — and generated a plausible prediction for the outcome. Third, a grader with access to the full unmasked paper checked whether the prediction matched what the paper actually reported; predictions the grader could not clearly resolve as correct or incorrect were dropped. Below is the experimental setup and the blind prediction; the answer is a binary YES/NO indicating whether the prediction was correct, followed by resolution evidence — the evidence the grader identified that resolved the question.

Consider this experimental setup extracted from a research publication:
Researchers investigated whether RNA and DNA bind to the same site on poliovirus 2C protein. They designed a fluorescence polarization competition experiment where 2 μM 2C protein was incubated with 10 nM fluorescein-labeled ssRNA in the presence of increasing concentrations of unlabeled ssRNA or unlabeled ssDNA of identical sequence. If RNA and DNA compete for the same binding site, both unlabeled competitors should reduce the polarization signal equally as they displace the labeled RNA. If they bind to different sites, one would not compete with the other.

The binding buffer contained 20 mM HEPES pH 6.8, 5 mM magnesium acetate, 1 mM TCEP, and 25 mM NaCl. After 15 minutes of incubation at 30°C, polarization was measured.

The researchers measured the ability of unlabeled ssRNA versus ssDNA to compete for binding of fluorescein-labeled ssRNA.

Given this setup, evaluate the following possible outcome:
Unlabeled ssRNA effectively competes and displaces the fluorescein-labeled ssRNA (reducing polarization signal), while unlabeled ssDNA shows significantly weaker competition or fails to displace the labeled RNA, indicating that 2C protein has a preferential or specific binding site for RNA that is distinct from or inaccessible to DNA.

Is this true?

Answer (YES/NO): NO